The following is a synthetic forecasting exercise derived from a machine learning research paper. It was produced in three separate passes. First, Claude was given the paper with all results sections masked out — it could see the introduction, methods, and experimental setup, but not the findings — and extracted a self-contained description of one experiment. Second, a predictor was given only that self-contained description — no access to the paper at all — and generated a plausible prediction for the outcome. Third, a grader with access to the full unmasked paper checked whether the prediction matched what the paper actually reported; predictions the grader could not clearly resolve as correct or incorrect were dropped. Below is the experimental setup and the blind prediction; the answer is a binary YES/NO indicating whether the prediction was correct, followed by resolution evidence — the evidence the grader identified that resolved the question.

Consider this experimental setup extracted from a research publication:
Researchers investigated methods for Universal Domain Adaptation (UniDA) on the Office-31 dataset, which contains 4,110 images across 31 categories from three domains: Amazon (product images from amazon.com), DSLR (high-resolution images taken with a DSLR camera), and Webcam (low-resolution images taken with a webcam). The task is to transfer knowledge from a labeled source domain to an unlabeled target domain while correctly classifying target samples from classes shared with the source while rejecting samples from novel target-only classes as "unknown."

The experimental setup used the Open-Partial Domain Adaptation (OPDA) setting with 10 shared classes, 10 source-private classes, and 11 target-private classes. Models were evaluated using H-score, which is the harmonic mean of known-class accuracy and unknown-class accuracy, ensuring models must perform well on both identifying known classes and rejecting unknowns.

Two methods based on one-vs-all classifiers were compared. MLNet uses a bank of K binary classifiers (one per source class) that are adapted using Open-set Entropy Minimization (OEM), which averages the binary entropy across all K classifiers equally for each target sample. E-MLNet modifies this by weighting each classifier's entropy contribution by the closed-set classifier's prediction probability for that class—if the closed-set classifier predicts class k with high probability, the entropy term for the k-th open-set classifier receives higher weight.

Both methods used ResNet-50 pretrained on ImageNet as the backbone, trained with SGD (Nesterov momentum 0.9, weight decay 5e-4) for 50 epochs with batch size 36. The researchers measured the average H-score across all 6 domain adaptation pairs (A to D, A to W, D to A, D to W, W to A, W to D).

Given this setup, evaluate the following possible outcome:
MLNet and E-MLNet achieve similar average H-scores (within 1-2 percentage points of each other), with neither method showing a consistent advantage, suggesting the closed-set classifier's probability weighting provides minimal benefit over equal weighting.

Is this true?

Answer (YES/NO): YES